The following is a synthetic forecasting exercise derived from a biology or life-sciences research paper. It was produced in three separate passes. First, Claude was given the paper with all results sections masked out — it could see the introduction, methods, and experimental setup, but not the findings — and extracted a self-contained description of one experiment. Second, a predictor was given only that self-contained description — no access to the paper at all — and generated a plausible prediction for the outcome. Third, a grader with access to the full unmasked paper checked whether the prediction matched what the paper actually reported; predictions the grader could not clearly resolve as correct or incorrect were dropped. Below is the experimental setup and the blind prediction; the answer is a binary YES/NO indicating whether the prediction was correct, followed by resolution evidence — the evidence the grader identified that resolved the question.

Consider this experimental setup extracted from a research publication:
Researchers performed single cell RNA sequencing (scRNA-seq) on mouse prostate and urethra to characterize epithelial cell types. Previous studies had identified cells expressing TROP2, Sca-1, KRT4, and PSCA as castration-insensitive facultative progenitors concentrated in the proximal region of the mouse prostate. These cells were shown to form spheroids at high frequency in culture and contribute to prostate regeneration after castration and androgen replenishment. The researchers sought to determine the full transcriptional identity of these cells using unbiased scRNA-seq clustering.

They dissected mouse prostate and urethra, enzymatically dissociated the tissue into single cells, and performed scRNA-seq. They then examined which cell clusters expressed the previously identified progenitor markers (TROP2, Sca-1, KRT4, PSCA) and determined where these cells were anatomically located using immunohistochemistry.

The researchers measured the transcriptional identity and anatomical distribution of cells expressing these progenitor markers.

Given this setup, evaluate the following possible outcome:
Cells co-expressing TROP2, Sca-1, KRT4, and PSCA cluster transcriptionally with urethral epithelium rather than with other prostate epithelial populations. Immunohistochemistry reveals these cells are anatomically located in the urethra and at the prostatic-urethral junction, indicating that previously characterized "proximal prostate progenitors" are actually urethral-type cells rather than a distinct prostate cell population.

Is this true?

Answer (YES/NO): YES